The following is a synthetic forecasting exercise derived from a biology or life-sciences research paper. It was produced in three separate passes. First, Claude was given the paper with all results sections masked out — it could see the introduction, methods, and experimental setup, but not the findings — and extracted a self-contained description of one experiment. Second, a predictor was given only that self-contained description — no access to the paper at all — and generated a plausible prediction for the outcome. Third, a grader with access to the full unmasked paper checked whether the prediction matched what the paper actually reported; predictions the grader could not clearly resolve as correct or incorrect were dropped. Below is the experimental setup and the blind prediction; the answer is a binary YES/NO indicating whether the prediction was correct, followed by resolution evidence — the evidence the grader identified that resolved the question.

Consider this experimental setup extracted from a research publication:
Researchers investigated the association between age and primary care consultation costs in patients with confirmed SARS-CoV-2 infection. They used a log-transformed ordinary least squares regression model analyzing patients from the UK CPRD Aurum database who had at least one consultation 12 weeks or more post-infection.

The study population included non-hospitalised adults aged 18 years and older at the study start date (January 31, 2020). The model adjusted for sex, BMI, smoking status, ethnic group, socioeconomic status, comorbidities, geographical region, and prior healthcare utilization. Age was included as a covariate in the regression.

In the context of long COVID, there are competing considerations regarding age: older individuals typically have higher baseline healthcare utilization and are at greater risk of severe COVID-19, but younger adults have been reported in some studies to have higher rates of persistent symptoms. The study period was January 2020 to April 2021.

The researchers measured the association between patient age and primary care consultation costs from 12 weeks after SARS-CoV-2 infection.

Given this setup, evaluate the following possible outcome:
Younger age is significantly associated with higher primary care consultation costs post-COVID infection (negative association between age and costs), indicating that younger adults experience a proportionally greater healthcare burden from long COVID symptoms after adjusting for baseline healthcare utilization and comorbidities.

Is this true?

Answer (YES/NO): NO